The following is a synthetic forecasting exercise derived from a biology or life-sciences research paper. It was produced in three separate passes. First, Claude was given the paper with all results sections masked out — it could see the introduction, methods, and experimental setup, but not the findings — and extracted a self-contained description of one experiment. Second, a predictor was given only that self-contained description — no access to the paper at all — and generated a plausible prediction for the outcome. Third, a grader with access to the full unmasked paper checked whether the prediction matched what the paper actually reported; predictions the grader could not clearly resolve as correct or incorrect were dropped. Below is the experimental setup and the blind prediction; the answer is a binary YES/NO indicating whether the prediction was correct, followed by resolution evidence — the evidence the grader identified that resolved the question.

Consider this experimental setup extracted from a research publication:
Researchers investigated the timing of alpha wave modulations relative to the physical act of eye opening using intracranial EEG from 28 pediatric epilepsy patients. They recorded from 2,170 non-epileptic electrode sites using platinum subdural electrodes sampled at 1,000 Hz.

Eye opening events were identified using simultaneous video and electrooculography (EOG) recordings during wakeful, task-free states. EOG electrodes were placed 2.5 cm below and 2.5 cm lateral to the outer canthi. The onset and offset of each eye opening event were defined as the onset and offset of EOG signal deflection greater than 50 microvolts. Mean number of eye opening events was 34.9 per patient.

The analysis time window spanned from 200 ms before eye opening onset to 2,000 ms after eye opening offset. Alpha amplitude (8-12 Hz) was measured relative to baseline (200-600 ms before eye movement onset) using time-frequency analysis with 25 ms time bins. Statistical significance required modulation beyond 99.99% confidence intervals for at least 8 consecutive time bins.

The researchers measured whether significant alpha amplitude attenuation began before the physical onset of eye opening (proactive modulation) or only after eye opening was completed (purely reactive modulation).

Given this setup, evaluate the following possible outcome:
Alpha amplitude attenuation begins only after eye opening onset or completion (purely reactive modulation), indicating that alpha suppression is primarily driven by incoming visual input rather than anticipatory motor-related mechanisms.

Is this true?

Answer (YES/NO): YES